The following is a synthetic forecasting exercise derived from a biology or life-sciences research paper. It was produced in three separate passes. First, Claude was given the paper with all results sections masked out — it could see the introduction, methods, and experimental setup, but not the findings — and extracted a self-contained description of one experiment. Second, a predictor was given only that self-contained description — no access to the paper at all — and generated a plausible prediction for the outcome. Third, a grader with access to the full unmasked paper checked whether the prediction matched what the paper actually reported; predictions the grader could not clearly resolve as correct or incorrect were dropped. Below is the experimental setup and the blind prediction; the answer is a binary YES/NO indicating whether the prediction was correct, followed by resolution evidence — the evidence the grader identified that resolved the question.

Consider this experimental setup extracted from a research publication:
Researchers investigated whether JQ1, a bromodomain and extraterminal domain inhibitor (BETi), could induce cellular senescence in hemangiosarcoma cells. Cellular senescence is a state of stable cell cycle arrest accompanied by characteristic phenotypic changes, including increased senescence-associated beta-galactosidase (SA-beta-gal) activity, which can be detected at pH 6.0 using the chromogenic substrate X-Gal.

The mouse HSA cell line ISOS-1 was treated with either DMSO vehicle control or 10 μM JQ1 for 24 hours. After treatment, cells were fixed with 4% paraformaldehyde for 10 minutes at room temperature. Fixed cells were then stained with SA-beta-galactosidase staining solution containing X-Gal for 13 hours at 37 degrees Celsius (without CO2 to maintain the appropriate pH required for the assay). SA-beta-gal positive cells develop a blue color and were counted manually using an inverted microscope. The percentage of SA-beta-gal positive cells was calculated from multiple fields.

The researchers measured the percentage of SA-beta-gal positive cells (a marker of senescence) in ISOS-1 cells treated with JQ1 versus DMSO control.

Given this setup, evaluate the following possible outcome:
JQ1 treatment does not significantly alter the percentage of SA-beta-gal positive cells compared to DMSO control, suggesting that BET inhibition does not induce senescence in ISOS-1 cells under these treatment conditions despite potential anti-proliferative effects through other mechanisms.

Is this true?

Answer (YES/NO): NO